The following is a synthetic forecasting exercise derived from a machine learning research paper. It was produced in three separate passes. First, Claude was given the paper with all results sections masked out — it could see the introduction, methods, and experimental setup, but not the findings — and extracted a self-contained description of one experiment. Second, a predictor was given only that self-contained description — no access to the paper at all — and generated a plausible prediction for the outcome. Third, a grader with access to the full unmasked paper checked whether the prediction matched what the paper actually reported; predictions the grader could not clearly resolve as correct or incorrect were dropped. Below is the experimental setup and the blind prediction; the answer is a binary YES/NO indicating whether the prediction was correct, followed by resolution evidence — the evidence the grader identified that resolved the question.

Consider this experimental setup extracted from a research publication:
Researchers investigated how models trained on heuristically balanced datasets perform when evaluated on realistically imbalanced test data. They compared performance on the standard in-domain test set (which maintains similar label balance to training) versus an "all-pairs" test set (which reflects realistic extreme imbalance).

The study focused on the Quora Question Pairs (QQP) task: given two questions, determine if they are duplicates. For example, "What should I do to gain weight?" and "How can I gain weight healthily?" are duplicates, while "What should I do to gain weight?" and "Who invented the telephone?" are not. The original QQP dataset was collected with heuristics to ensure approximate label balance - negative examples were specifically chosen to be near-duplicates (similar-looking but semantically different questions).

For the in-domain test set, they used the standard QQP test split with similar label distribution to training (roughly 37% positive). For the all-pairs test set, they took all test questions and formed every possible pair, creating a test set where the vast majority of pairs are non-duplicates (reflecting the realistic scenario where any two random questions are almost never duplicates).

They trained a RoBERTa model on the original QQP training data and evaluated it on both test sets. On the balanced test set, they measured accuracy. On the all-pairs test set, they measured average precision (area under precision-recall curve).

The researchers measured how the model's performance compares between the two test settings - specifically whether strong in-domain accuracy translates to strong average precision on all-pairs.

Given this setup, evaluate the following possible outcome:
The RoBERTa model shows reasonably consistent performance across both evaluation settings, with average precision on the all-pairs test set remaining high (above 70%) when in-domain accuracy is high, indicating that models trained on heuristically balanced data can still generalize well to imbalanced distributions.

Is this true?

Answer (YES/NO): NO